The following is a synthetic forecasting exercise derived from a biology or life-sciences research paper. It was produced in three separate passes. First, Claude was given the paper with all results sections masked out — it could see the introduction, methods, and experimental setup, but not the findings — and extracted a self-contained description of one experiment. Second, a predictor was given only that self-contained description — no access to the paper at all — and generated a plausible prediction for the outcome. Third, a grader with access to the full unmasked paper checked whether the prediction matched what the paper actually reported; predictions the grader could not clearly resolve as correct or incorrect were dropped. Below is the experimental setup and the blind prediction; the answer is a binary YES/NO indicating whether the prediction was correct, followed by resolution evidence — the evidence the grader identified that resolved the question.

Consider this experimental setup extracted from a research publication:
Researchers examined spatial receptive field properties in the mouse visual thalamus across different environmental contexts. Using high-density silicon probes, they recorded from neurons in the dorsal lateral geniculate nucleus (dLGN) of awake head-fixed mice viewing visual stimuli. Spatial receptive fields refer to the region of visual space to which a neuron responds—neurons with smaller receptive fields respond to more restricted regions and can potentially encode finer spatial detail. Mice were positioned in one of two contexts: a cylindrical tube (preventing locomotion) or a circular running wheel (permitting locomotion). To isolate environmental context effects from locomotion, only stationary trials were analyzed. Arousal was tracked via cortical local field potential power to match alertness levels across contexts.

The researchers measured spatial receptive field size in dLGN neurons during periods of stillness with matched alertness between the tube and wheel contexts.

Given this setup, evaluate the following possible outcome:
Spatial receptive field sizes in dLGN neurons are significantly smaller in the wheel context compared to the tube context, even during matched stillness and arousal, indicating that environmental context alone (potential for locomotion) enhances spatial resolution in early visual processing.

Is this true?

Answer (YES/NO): YES